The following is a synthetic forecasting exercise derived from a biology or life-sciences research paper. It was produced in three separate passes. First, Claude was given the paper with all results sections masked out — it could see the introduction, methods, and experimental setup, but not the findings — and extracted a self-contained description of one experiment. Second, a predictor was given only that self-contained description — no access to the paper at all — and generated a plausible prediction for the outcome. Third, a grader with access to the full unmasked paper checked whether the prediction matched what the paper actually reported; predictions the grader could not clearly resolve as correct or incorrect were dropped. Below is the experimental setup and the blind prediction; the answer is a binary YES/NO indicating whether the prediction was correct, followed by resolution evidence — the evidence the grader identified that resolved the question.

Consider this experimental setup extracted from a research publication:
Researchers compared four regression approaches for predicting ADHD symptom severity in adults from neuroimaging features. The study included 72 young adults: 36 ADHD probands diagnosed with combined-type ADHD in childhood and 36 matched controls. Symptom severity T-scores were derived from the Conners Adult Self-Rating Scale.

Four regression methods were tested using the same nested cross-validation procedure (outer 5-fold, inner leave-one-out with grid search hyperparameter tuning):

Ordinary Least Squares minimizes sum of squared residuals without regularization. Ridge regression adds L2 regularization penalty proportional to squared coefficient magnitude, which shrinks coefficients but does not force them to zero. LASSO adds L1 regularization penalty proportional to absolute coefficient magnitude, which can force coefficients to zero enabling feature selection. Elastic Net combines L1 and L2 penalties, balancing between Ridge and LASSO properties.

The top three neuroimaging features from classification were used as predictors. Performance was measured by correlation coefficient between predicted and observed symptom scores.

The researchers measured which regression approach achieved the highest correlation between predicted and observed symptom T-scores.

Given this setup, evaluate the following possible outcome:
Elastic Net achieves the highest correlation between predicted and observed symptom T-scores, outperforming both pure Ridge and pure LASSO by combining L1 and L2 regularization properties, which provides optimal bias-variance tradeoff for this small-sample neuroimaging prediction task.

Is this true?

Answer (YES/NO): YES